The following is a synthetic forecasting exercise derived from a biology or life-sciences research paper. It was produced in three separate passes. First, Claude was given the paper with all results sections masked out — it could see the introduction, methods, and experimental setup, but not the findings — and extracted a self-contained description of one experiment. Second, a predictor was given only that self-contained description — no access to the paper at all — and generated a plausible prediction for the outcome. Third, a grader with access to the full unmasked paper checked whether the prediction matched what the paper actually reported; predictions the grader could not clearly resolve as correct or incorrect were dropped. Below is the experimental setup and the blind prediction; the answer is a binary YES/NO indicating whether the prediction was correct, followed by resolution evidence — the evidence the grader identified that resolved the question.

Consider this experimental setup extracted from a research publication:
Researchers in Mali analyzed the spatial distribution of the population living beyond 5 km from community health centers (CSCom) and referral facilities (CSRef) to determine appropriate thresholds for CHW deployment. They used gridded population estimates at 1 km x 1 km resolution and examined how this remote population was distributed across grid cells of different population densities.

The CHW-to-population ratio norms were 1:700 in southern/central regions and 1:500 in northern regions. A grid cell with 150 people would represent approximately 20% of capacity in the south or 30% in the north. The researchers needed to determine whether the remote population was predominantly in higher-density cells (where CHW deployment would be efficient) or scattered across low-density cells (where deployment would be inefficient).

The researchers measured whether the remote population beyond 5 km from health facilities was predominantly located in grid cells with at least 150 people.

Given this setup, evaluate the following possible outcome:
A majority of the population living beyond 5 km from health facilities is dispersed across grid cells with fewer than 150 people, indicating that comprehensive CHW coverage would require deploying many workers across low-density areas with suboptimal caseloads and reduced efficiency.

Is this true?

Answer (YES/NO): NO